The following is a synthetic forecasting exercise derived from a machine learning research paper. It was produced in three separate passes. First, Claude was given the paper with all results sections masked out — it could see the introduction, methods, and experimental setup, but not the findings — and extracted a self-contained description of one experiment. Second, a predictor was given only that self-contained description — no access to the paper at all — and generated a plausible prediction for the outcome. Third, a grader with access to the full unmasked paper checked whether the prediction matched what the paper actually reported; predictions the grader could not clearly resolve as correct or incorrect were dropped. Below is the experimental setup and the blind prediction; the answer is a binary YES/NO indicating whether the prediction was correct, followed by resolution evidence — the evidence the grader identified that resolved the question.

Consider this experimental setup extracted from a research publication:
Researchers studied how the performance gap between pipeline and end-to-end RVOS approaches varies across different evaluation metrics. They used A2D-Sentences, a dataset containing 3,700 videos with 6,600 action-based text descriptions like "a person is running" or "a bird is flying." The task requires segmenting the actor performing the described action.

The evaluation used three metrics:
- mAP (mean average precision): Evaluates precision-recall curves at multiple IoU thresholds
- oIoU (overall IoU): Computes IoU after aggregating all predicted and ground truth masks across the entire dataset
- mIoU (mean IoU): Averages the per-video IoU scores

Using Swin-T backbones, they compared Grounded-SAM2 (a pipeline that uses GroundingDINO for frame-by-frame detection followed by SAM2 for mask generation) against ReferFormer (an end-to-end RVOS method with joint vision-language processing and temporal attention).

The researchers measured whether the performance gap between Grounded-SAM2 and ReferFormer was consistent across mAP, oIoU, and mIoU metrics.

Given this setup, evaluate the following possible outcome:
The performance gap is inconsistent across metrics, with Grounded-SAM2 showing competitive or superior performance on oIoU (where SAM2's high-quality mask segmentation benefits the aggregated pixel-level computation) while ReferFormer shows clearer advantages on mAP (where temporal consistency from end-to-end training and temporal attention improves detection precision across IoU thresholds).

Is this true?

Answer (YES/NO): NO